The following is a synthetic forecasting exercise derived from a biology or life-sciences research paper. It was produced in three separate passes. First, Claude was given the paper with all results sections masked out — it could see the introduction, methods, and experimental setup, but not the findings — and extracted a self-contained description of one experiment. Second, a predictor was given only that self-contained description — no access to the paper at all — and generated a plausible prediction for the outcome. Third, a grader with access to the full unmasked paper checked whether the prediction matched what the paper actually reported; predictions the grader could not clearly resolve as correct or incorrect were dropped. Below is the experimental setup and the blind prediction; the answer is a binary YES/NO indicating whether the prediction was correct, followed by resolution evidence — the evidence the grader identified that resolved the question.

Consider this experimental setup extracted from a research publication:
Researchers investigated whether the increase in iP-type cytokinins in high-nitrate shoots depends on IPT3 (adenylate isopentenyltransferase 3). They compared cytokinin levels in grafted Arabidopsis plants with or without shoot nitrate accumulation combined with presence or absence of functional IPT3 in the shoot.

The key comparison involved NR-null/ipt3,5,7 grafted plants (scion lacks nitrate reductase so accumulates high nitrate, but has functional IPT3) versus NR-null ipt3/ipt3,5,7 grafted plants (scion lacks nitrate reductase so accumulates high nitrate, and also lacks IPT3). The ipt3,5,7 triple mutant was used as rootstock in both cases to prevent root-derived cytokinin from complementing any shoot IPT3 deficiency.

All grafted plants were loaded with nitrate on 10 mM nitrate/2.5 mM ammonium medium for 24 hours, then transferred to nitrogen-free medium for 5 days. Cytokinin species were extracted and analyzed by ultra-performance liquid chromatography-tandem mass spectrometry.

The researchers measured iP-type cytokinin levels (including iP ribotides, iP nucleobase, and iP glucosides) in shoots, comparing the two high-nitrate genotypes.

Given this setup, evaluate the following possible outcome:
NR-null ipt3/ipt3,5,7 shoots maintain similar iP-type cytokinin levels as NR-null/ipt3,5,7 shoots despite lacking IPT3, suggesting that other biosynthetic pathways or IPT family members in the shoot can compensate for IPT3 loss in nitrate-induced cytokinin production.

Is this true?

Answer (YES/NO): NO